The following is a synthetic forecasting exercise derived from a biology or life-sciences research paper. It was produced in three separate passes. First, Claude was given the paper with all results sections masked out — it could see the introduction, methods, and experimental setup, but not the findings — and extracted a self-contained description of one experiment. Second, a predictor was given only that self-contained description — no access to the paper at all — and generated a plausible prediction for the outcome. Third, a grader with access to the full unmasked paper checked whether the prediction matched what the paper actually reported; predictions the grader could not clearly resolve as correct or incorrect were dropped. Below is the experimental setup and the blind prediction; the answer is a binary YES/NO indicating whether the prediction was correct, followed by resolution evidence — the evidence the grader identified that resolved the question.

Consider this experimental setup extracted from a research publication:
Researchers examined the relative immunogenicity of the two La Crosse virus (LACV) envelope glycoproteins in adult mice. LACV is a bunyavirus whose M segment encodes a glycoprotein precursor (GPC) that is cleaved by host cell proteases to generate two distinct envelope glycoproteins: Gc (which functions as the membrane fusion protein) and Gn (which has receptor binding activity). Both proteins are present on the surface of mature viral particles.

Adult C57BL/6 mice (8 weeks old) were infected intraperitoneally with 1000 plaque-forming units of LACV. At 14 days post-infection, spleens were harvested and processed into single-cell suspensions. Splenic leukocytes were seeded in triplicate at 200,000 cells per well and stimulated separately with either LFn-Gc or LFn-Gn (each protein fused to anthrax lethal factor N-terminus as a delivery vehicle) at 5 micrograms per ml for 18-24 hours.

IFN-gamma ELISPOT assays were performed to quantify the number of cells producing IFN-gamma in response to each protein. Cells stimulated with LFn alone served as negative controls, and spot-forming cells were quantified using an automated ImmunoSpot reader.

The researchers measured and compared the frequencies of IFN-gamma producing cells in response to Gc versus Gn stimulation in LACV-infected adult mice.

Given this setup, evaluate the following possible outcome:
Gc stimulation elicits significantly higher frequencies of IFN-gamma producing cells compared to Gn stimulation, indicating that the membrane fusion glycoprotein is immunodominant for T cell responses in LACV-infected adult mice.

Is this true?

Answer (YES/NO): YES